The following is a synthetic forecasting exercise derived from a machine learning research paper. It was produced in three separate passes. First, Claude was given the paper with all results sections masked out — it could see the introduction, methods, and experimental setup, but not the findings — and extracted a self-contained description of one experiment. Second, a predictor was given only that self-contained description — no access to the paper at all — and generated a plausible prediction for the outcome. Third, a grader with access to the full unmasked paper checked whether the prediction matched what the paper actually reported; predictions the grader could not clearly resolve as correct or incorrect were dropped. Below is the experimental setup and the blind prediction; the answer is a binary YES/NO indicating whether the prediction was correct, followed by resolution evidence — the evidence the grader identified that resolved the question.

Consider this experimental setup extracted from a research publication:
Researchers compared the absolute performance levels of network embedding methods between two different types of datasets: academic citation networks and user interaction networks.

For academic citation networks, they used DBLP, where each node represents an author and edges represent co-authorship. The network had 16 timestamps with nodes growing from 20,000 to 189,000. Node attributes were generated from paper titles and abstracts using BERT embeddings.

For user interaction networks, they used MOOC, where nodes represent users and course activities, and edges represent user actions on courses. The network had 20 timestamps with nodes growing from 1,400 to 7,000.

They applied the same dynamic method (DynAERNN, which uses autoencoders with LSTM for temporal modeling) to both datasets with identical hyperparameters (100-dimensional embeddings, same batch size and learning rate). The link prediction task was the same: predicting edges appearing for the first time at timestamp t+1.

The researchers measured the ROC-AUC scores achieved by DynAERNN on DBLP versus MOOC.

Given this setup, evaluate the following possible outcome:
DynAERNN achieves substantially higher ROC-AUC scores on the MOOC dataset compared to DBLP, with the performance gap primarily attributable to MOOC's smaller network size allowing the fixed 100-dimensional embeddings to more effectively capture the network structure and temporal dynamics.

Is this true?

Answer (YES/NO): NO